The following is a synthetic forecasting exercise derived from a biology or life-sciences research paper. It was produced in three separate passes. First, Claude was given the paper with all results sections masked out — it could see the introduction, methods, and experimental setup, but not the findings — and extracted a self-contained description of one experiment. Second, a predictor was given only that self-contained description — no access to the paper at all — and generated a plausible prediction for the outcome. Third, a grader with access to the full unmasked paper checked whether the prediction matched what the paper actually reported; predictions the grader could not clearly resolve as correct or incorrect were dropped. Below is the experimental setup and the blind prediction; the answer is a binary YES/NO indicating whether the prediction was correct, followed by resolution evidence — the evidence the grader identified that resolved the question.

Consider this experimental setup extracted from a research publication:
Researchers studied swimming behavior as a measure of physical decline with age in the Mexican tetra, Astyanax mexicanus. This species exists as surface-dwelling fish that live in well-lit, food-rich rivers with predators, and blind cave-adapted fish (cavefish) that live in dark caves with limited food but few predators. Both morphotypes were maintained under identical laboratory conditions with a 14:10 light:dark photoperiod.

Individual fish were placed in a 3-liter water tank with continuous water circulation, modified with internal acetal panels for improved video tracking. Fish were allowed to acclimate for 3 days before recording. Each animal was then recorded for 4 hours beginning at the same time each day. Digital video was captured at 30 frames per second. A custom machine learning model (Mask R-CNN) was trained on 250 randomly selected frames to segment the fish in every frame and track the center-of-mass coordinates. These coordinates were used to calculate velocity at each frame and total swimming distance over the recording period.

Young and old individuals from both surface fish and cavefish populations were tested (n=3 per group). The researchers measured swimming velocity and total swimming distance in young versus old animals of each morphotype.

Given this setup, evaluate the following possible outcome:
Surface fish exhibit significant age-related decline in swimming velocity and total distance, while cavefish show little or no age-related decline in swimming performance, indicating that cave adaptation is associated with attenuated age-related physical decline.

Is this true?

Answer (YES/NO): YES